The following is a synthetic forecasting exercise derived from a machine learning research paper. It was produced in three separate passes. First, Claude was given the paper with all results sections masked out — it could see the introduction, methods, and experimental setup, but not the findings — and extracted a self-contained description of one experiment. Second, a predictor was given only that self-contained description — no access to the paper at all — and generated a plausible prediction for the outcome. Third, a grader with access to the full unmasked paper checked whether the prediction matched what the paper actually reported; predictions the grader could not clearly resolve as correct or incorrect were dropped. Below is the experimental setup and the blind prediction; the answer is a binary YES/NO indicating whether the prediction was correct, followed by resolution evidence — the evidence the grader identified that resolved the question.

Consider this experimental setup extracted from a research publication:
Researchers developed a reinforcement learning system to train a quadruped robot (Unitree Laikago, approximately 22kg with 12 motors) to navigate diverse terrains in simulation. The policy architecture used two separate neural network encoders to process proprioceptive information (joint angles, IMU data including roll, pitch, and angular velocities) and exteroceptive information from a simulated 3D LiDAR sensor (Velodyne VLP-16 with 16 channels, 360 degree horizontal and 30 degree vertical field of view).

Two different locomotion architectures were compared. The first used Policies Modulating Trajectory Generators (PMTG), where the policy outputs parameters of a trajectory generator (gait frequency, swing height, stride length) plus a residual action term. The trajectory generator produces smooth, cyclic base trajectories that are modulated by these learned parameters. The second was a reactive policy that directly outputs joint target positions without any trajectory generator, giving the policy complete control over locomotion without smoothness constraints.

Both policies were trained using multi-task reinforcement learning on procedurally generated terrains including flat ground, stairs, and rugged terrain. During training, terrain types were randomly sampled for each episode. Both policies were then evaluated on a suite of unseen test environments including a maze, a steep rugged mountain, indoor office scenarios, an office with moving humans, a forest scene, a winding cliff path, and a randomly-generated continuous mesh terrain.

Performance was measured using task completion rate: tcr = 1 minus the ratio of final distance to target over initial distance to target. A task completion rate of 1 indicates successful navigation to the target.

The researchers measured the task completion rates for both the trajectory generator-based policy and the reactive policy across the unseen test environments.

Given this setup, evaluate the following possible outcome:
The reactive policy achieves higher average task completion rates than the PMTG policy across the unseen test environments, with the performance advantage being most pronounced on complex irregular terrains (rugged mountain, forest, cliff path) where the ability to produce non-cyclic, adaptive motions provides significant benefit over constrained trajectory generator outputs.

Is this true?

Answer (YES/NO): NO